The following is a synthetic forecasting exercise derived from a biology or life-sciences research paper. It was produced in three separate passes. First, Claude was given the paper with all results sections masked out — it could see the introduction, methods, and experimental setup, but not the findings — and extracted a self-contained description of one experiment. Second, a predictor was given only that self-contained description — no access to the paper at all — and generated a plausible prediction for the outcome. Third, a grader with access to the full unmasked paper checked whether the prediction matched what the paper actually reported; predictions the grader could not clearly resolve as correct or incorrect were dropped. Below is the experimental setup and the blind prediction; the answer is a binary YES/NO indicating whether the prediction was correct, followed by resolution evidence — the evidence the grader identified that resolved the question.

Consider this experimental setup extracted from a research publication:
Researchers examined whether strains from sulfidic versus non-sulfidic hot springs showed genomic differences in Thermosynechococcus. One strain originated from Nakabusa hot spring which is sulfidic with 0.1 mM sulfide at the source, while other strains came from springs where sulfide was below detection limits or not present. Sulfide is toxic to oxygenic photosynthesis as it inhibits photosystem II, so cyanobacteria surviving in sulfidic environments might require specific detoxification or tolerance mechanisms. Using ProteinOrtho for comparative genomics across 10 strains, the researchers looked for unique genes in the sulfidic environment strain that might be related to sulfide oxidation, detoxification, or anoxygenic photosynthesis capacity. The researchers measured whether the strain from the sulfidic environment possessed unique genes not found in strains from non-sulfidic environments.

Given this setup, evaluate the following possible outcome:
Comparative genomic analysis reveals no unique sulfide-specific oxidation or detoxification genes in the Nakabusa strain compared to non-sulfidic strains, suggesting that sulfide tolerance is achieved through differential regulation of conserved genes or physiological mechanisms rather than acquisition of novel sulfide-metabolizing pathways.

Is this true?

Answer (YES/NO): YES